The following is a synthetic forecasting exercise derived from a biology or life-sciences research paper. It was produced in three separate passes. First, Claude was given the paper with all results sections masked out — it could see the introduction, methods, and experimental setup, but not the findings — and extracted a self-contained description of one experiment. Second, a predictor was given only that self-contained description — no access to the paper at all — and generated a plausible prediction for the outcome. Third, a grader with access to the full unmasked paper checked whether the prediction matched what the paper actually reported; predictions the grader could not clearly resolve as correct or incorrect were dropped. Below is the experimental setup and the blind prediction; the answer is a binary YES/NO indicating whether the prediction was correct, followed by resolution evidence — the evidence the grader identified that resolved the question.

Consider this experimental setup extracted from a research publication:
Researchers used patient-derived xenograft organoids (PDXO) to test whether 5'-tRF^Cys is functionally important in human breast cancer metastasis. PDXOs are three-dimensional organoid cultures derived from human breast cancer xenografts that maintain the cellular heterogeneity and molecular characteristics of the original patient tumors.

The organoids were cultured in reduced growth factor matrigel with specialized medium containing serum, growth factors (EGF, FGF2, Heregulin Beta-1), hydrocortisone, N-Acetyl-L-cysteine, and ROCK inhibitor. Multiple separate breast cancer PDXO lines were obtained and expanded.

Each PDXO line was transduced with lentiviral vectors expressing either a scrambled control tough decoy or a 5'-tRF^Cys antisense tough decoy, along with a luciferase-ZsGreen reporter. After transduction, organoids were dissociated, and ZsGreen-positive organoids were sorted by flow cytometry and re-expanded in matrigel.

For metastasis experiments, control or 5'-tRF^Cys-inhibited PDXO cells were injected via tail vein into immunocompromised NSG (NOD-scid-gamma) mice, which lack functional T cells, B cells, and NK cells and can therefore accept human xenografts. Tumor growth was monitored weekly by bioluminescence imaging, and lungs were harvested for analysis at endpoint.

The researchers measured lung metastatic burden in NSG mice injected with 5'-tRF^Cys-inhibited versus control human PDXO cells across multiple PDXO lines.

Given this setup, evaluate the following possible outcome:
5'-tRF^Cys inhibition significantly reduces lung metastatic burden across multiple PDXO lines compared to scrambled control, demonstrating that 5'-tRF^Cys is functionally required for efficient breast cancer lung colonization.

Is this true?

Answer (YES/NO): NO